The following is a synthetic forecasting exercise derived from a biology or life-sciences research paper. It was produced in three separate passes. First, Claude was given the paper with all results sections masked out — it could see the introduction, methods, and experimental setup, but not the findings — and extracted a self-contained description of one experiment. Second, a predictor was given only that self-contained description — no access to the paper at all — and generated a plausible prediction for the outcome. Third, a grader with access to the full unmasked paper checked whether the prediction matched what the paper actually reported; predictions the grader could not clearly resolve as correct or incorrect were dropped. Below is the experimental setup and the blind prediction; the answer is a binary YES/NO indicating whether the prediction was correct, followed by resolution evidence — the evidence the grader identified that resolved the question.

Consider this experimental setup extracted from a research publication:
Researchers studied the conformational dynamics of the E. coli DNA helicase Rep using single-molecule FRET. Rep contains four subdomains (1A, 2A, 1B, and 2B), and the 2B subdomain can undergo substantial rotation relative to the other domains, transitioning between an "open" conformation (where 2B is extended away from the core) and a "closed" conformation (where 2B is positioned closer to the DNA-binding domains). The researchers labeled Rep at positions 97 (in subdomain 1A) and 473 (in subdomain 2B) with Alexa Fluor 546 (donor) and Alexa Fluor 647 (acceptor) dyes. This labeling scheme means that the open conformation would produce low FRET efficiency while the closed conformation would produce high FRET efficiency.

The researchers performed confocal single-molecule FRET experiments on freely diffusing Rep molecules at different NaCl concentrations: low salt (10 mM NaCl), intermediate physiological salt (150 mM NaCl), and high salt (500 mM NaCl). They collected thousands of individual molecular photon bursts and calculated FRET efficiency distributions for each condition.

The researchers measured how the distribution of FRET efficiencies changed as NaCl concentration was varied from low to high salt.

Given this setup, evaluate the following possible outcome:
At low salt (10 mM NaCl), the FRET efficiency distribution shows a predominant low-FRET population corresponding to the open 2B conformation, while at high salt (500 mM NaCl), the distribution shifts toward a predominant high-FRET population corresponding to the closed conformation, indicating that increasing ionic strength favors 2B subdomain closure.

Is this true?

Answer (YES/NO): NO